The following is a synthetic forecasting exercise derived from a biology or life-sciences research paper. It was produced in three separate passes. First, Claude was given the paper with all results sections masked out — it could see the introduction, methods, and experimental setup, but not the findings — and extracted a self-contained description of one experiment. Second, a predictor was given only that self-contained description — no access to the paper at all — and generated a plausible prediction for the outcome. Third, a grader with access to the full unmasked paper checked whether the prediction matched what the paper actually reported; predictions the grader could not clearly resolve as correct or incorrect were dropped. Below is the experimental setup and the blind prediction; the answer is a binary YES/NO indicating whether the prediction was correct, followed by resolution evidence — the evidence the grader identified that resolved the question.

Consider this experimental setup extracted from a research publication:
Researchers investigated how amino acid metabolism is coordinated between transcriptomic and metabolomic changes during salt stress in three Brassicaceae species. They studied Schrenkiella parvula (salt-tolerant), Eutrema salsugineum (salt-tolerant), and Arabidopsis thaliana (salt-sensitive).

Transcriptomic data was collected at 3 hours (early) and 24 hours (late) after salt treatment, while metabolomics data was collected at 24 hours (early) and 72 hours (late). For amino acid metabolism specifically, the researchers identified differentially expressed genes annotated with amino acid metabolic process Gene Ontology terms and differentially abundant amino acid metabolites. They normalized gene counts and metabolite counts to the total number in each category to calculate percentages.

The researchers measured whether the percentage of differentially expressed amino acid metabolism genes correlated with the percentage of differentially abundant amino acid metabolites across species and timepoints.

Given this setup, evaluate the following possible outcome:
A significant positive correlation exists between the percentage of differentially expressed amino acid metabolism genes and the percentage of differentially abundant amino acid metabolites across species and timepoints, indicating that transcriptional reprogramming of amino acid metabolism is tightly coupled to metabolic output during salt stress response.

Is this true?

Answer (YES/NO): NO